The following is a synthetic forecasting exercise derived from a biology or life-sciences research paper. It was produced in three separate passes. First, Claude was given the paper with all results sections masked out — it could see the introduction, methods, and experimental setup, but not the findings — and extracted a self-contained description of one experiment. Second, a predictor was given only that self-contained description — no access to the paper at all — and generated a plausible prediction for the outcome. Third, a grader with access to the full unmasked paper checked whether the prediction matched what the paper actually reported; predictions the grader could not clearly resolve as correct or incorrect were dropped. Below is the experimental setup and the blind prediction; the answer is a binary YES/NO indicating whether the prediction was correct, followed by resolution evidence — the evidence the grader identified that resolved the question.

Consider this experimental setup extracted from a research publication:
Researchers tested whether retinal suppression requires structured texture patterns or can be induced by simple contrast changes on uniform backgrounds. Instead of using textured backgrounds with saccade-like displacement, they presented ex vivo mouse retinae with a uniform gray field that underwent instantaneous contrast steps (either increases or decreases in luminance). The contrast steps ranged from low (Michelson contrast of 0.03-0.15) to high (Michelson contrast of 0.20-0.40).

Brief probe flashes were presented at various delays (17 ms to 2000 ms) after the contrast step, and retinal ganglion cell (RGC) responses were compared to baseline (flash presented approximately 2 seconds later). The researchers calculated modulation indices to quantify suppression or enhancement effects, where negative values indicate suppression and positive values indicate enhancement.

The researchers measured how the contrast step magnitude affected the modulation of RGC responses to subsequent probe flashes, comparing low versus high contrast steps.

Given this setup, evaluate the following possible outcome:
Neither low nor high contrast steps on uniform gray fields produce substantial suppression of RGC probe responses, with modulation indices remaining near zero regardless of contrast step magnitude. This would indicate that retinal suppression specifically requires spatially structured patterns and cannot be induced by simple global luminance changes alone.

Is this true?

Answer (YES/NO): NO